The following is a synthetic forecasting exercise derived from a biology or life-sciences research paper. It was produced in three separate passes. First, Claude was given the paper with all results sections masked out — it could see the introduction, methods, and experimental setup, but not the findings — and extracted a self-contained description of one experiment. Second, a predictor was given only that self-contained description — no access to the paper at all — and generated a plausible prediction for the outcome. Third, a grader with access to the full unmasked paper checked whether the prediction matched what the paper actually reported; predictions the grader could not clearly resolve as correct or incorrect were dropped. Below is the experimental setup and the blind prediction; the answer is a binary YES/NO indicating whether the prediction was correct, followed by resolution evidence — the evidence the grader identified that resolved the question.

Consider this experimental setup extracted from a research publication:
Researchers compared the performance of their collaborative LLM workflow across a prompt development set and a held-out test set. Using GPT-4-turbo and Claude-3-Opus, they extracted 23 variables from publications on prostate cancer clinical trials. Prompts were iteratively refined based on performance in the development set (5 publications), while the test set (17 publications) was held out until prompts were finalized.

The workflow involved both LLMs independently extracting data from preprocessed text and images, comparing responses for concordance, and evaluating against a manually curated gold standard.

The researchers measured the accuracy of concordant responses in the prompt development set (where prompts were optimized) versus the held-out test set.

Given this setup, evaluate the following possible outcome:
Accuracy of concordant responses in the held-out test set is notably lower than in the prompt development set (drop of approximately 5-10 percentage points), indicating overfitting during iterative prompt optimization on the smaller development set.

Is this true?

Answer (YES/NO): YES